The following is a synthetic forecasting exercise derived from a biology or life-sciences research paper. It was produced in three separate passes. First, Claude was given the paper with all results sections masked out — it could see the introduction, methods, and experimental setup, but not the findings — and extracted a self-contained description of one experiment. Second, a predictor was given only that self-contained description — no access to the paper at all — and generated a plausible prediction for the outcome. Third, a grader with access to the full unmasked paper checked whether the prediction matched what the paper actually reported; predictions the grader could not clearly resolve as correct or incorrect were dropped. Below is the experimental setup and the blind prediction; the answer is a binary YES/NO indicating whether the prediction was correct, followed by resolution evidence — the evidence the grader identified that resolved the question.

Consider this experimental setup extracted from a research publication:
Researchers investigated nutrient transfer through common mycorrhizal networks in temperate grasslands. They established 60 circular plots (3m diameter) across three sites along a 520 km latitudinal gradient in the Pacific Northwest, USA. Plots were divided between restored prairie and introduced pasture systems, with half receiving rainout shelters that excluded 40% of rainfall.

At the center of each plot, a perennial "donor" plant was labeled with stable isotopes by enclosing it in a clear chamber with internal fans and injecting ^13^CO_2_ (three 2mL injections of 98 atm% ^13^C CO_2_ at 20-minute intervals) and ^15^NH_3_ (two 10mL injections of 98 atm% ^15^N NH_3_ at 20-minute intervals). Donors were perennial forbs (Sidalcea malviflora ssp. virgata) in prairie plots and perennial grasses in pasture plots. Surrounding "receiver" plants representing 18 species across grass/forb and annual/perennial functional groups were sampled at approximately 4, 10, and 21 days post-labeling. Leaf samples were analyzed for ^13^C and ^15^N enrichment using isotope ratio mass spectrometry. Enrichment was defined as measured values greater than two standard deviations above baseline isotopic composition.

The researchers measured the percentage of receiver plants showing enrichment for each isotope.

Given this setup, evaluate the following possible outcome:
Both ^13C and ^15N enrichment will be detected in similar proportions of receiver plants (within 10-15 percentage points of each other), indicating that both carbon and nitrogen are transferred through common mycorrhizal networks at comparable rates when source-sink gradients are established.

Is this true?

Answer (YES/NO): NO